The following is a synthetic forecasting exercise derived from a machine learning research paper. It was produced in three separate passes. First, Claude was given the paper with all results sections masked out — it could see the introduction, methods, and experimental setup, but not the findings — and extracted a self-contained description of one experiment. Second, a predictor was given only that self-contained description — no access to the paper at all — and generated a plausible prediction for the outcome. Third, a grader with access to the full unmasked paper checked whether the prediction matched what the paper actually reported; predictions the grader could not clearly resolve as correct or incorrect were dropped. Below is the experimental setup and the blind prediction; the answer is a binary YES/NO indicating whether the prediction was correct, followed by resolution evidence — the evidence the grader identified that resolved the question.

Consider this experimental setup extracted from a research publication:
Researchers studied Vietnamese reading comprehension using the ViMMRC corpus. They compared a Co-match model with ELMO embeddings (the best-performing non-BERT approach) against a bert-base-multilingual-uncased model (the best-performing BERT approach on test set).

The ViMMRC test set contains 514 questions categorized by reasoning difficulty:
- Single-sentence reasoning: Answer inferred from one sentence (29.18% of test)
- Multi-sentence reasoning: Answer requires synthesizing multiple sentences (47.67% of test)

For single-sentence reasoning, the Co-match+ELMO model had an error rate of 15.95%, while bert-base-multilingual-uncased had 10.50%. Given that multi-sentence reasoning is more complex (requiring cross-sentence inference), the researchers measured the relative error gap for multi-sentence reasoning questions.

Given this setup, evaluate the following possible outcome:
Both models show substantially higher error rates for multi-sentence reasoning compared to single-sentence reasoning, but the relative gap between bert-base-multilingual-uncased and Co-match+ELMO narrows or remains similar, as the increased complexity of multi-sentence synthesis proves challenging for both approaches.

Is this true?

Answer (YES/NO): YES